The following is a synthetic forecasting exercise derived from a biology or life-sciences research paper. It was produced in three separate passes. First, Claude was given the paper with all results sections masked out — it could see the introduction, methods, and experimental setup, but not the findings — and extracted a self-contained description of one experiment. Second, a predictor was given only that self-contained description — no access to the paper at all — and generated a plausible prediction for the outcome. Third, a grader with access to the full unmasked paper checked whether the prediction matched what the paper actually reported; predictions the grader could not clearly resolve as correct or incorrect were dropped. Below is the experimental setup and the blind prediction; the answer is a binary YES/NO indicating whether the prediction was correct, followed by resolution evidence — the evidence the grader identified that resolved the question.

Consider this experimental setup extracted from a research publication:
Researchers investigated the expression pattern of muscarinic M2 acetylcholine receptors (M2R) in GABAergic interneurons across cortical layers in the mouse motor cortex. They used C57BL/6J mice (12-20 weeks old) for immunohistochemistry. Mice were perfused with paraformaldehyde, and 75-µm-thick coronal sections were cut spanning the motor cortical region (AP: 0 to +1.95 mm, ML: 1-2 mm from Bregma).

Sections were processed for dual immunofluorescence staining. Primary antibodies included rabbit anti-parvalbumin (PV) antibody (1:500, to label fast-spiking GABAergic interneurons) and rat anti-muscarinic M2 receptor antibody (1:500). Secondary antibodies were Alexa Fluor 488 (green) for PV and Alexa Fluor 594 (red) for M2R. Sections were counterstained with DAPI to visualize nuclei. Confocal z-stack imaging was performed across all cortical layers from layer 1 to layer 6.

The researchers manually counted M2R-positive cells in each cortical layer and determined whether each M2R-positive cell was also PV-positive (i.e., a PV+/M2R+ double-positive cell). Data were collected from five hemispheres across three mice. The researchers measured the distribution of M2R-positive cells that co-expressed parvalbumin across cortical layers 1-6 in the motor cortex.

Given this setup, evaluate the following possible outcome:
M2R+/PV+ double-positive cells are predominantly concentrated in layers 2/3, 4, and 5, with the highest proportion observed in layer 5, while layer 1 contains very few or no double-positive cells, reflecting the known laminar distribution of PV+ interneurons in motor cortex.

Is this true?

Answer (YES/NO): NO